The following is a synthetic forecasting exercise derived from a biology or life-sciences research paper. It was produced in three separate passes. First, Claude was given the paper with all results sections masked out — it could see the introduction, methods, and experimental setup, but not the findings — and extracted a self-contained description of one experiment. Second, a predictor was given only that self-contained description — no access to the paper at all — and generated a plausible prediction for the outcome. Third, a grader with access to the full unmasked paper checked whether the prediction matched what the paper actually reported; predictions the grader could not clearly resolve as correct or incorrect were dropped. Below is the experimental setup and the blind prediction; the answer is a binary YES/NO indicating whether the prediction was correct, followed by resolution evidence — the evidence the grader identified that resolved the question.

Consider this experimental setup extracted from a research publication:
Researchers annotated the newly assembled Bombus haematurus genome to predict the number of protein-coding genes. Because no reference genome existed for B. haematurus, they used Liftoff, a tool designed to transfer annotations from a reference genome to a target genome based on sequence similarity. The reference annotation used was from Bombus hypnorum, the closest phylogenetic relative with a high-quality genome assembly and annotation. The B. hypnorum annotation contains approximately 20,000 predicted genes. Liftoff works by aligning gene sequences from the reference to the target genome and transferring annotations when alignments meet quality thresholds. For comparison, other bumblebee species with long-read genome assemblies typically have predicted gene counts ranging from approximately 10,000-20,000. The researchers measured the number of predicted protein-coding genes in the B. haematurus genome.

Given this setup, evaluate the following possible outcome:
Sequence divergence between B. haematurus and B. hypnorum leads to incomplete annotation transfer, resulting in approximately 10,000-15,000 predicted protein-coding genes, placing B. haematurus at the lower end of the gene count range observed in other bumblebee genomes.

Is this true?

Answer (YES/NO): YES